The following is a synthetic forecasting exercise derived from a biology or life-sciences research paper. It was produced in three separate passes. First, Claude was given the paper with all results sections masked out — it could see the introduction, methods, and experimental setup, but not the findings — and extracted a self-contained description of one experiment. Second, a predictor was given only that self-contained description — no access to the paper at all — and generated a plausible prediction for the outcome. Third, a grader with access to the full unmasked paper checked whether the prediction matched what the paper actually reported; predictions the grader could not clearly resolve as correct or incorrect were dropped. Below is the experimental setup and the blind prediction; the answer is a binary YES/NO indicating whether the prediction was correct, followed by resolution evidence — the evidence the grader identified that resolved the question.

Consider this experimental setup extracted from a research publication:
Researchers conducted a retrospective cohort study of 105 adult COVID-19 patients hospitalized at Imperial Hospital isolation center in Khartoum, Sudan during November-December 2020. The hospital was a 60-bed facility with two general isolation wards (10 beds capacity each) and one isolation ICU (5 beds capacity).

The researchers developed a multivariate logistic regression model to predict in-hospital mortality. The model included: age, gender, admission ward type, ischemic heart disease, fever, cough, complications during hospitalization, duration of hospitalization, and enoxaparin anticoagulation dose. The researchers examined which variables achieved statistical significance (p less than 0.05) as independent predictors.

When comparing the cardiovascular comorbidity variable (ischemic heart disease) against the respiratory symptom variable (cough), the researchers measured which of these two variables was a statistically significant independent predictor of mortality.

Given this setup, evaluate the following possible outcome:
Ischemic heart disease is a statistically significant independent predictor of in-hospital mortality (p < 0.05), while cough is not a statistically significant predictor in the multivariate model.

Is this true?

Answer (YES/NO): NO